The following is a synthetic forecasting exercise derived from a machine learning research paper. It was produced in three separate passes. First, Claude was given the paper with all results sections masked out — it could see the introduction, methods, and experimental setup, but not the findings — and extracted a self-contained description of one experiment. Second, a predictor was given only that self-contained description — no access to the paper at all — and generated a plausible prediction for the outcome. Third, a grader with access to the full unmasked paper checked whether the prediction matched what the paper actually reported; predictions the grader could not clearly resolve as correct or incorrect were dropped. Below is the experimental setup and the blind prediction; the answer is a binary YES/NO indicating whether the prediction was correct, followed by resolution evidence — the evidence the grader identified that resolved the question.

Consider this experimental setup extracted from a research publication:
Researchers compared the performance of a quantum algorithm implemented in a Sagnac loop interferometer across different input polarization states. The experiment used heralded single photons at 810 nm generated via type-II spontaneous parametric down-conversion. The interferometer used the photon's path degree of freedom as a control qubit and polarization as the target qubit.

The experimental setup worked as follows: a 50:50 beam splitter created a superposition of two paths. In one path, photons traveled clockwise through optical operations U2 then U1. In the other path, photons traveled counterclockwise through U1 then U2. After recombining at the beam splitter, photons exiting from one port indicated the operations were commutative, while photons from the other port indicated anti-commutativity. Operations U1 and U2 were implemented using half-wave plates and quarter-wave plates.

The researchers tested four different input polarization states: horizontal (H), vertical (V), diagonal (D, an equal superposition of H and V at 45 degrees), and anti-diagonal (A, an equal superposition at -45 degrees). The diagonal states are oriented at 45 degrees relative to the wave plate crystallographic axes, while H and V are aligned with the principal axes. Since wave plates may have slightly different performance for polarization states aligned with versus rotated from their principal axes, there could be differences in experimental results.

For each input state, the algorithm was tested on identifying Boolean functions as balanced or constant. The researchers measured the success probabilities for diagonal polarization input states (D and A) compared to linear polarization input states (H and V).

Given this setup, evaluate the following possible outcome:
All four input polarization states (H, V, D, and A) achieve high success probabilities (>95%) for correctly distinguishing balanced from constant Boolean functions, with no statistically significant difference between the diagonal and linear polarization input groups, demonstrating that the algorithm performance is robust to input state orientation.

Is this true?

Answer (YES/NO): YES